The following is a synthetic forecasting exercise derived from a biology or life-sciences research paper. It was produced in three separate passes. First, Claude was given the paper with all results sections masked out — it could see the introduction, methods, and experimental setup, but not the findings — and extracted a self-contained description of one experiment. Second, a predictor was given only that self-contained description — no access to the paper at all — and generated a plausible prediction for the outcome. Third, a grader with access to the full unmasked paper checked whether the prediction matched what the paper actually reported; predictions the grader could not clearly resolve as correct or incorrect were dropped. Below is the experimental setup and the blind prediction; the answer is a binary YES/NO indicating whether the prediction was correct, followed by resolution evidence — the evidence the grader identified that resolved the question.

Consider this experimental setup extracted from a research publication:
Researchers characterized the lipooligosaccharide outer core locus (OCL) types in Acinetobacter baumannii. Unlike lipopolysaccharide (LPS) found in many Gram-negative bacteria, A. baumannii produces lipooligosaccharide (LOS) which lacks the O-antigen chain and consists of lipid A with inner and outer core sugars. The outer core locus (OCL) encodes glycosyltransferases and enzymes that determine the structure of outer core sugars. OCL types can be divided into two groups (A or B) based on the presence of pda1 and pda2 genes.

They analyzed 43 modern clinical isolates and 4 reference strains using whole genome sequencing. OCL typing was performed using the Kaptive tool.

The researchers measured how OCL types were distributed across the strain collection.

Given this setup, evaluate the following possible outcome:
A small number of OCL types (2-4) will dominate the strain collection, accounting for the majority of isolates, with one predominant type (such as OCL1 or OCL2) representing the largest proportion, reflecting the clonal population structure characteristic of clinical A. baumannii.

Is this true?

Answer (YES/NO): YES